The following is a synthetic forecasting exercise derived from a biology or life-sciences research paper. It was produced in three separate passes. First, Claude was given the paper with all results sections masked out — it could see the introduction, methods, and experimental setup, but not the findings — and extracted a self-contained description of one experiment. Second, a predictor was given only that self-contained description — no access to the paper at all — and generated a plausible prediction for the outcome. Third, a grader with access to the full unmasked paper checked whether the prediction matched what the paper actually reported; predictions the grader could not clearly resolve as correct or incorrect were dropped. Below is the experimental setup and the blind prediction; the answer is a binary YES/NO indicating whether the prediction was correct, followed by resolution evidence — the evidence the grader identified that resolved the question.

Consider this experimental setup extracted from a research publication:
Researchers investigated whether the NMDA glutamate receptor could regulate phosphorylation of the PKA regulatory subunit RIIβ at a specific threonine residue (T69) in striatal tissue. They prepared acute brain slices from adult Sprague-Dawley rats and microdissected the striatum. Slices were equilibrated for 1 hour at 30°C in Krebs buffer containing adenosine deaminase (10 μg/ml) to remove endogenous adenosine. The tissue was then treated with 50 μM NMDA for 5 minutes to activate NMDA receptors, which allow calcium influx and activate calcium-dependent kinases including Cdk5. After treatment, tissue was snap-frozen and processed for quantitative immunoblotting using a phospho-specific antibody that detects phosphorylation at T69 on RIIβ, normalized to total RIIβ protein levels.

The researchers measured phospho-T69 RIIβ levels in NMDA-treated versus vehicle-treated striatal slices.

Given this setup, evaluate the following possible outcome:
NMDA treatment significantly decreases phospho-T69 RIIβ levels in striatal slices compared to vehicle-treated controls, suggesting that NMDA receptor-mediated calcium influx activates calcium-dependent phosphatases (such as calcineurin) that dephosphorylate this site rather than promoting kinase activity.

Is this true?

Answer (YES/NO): YES